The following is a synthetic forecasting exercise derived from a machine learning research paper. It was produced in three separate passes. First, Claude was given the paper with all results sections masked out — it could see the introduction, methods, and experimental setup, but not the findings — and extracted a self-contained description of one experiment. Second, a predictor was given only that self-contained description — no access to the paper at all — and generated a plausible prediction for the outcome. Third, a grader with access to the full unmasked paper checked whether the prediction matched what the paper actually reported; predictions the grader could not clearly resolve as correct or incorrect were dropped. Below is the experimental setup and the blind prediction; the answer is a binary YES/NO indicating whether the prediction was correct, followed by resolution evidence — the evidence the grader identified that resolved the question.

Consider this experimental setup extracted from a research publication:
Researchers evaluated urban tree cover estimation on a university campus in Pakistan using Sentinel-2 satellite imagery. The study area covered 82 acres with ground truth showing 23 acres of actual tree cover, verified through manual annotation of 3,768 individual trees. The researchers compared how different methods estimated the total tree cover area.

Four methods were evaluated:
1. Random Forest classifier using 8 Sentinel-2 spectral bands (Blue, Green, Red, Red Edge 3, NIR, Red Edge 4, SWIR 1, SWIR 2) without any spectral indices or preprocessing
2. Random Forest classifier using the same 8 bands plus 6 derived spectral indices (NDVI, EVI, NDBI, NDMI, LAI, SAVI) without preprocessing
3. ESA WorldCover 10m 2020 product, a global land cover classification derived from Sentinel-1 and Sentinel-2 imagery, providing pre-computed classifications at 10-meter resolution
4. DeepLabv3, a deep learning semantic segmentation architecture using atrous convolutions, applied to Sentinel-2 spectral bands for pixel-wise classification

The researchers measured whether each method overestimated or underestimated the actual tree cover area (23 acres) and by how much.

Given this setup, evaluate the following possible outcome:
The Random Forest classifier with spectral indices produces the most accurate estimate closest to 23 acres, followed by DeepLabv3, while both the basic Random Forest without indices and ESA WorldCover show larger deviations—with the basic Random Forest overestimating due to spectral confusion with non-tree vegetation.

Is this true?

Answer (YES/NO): NO